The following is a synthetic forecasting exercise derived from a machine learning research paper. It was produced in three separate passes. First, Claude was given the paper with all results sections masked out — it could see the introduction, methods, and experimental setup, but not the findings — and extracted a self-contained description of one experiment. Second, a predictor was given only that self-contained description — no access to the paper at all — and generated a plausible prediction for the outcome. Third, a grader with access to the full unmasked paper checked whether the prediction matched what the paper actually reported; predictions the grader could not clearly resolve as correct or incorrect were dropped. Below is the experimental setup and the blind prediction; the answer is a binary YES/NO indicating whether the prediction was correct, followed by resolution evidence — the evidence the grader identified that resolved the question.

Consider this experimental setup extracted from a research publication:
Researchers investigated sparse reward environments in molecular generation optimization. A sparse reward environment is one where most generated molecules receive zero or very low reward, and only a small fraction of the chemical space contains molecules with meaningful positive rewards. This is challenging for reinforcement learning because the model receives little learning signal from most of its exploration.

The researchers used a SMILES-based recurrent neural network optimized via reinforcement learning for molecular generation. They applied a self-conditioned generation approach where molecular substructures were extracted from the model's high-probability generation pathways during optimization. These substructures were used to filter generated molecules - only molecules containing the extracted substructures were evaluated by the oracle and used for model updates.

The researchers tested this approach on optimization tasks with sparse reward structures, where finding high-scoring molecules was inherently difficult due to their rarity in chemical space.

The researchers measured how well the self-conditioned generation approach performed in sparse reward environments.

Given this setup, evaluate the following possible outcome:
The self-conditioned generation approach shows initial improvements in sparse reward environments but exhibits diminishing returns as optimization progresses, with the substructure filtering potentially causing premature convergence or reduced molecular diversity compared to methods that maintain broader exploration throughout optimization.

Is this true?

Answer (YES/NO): NO